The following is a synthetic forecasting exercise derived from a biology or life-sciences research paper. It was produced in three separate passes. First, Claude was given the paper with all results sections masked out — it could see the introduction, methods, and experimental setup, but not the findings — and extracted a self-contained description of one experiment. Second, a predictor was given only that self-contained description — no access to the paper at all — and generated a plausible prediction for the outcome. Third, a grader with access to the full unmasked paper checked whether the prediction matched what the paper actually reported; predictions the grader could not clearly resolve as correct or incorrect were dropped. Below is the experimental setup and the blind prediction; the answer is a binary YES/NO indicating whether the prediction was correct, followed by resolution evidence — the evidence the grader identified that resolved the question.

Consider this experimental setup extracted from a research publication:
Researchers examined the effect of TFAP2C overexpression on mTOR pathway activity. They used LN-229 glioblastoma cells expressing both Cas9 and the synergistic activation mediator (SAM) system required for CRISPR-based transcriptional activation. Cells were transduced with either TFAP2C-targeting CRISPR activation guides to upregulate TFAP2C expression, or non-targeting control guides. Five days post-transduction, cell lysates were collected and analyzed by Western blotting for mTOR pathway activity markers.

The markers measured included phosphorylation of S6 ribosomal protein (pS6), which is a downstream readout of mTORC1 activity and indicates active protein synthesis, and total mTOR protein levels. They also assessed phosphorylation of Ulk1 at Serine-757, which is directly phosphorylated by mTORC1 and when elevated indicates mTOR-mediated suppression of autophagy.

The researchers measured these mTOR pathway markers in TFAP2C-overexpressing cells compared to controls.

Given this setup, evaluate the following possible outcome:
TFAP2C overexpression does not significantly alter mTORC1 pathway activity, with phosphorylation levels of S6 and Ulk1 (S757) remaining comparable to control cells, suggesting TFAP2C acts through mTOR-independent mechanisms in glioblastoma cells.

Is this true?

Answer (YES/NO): NO